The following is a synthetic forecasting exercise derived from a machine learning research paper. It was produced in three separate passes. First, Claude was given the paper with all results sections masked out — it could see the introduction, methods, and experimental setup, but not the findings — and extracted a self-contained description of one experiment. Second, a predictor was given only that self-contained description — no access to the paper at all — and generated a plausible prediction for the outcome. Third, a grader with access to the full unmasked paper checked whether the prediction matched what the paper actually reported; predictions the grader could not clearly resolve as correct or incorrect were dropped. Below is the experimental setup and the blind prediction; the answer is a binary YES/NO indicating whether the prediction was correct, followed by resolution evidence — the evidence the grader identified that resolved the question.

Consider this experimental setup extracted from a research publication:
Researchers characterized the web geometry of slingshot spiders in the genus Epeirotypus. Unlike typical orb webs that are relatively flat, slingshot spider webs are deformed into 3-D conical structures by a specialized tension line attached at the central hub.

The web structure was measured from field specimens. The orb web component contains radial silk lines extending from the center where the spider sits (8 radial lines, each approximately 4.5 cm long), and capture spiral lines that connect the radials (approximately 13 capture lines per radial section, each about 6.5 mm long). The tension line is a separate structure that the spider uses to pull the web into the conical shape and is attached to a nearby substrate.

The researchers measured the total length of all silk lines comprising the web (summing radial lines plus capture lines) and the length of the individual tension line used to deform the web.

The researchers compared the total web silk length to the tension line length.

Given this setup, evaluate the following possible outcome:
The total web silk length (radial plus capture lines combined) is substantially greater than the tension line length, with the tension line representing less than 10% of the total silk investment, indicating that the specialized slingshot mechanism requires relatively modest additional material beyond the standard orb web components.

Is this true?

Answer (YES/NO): YES